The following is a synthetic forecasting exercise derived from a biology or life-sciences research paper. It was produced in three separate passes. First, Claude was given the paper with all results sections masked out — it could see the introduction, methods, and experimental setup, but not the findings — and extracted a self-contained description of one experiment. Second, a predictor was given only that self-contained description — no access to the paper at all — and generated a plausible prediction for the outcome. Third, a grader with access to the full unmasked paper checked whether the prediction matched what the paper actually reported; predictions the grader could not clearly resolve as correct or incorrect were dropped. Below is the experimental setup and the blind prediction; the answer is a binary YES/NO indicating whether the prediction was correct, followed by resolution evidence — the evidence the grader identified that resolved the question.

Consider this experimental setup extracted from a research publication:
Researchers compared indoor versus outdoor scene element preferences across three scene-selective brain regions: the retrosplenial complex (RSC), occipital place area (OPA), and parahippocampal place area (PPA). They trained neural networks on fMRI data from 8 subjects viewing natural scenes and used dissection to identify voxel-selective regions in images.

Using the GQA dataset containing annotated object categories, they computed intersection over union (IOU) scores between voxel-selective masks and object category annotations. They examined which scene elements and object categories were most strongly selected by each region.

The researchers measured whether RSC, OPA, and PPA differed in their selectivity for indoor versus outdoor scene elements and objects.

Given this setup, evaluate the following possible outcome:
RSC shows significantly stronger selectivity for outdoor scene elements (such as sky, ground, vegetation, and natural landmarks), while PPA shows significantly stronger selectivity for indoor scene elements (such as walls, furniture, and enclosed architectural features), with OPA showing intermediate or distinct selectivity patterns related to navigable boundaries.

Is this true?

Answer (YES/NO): NO